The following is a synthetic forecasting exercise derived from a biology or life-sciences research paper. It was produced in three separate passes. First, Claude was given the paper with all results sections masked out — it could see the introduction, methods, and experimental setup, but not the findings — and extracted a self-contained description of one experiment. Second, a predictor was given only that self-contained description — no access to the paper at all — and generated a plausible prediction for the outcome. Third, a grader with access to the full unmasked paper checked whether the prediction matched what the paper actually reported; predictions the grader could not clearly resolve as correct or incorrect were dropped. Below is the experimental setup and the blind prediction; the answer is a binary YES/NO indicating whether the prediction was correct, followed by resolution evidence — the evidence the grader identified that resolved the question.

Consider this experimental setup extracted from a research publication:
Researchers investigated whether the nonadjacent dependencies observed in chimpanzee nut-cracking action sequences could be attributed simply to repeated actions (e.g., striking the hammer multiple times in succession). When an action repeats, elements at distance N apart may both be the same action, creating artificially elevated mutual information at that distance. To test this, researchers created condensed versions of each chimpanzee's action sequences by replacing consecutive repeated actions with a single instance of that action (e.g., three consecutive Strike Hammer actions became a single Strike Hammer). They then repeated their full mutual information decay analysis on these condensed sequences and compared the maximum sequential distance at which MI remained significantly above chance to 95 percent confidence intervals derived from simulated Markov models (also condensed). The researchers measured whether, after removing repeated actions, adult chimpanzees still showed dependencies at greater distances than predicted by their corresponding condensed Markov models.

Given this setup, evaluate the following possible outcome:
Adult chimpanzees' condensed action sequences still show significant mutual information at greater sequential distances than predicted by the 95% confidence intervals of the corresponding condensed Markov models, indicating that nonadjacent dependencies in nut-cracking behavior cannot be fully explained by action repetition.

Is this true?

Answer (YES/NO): NO